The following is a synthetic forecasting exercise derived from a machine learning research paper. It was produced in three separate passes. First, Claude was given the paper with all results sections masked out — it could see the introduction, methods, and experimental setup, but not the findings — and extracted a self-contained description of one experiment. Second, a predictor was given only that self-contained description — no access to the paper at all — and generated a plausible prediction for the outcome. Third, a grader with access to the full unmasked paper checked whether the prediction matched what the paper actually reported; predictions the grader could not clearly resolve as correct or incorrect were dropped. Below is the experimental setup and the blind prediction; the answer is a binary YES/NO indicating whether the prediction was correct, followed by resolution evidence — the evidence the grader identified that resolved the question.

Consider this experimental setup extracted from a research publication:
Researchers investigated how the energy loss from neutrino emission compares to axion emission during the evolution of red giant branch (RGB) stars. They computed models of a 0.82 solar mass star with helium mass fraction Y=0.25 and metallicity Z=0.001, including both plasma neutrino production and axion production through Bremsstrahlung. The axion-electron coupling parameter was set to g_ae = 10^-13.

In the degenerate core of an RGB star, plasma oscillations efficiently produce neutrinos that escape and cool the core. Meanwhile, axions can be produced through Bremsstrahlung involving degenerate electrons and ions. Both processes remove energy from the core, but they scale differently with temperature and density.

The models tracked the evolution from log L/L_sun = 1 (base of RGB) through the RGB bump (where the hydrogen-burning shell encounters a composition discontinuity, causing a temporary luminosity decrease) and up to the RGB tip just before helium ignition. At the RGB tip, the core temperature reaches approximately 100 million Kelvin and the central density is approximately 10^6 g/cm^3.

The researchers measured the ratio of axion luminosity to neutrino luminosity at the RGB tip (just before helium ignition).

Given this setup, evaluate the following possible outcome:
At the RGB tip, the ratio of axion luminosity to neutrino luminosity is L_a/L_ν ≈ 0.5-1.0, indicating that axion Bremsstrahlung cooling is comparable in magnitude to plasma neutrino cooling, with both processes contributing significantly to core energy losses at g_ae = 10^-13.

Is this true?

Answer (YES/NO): NO